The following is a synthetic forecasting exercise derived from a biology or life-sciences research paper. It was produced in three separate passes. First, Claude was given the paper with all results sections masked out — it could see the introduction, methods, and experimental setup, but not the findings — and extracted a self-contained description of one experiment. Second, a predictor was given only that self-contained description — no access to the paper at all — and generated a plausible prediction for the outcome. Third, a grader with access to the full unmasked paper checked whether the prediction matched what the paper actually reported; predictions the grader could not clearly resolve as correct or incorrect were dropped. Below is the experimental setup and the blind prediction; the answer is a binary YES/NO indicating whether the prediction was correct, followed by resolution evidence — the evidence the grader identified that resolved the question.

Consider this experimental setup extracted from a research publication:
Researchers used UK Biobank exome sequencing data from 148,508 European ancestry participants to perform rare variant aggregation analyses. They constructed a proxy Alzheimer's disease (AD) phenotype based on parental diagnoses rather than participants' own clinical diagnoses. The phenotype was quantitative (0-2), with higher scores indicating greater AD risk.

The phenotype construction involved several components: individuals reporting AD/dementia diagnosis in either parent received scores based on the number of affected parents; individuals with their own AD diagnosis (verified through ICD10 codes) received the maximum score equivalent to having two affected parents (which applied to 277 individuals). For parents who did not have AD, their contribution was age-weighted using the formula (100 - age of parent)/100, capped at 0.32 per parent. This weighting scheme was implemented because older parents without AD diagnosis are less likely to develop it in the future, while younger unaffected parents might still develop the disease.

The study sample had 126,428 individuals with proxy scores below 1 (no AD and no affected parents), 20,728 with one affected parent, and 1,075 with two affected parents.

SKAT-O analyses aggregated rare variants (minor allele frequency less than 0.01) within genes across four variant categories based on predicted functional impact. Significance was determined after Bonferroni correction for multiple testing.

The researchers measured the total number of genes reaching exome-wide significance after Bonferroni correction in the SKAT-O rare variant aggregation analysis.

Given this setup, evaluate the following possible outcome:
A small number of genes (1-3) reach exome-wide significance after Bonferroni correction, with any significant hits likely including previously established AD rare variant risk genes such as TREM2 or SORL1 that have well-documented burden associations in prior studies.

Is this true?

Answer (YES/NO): NO